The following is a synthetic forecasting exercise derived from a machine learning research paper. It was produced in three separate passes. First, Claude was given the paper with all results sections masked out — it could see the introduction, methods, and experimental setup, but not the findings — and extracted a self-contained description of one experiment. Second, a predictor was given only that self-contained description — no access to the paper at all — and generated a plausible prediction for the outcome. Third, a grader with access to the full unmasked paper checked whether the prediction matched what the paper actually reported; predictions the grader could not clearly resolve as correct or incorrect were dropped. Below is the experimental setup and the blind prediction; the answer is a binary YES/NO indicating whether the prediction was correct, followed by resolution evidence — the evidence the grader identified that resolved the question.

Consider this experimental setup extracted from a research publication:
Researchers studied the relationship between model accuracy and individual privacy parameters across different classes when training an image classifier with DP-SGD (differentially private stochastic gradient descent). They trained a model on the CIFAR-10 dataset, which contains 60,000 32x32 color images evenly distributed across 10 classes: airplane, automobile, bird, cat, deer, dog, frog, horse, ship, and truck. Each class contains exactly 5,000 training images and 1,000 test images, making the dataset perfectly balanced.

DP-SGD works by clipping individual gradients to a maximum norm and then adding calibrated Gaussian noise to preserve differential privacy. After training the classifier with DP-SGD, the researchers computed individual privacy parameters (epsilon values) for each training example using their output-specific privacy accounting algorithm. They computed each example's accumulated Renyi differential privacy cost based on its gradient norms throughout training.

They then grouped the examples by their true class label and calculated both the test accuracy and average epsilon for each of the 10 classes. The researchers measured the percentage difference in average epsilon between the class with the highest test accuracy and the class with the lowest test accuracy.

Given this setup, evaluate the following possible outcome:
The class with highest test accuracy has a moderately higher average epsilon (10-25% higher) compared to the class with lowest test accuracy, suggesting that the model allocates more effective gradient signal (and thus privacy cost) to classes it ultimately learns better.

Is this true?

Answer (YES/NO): NO